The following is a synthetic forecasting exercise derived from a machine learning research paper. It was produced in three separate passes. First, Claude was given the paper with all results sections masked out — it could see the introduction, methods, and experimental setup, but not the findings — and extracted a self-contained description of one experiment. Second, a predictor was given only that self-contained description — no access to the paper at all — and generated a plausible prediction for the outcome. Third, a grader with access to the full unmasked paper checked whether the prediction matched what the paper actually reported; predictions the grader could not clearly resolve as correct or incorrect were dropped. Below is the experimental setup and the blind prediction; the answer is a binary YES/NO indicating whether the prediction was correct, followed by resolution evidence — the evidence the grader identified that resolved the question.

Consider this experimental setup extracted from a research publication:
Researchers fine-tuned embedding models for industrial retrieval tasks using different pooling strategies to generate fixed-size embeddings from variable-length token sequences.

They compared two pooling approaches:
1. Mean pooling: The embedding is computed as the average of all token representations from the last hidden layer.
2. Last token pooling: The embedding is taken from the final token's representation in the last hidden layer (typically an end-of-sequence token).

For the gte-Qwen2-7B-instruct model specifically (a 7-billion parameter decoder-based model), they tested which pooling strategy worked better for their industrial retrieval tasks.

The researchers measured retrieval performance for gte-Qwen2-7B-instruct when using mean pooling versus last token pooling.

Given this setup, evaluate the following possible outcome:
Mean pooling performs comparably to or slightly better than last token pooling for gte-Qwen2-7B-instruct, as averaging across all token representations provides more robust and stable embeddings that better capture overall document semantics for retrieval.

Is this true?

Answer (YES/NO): NO